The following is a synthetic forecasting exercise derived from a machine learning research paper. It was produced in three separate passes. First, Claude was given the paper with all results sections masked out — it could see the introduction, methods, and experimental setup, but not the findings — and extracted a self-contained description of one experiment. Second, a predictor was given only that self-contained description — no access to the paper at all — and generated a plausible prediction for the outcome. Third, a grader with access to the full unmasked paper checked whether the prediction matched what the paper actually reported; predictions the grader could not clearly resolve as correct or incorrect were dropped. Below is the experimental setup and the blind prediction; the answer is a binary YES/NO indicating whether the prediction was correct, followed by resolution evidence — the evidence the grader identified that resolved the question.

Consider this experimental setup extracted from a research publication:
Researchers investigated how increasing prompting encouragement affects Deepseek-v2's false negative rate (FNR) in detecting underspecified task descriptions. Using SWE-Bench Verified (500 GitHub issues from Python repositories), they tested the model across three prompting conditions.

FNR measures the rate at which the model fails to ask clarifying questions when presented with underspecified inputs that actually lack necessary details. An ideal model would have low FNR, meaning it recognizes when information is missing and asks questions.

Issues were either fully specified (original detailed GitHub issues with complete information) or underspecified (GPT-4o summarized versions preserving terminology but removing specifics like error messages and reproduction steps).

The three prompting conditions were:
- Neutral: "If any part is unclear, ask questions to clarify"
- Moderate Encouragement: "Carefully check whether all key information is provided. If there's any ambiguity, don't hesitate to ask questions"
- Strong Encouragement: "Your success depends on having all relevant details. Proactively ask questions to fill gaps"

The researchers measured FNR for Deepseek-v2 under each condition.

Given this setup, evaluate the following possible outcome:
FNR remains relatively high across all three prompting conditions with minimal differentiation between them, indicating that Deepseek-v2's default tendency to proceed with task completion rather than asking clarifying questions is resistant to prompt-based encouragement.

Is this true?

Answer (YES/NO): NO